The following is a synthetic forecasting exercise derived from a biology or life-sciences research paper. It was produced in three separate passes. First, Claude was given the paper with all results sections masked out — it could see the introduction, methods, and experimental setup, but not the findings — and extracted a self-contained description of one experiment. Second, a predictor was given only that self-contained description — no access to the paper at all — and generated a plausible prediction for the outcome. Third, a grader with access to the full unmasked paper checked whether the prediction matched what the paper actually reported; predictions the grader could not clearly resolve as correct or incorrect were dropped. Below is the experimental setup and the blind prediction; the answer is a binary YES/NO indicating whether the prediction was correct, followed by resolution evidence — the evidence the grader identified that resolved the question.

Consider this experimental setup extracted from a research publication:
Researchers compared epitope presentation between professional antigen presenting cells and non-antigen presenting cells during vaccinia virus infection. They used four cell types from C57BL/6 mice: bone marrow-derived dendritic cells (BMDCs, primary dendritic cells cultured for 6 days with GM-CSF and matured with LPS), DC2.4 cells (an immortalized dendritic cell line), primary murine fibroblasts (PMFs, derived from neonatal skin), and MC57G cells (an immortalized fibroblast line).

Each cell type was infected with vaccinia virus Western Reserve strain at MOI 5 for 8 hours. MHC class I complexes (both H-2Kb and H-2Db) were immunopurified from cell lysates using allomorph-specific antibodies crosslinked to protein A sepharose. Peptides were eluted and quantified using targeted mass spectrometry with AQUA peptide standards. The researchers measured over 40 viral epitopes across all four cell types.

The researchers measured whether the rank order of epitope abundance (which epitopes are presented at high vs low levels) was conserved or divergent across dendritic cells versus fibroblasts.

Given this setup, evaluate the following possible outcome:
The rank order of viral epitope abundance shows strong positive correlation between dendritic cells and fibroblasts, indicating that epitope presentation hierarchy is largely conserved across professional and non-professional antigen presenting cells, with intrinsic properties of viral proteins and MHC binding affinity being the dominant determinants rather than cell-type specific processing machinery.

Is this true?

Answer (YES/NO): NO